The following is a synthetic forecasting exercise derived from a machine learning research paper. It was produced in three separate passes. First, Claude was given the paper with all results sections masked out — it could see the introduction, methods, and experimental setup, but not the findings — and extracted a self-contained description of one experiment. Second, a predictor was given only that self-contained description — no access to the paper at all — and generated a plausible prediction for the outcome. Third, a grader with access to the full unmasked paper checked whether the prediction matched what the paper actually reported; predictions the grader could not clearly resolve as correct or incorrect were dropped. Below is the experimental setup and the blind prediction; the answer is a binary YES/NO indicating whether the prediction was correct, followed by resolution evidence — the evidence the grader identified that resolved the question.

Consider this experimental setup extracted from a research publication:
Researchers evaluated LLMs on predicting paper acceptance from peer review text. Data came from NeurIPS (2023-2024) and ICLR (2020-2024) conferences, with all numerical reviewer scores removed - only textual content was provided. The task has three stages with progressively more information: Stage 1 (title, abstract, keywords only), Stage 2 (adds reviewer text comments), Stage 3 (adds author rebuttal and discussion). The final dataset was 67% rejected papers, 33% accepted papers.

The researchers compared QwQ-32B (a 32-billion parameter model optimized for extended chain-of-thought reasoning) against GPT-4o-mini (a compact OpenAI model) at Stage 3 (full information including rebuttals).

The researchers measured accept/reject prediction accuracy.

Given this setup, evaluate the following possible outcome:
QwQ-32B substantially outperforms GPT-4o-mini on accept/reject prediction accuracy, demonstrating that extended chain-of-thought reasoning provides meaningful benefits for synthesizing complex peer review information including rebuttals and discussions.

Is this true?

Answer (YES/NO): NO